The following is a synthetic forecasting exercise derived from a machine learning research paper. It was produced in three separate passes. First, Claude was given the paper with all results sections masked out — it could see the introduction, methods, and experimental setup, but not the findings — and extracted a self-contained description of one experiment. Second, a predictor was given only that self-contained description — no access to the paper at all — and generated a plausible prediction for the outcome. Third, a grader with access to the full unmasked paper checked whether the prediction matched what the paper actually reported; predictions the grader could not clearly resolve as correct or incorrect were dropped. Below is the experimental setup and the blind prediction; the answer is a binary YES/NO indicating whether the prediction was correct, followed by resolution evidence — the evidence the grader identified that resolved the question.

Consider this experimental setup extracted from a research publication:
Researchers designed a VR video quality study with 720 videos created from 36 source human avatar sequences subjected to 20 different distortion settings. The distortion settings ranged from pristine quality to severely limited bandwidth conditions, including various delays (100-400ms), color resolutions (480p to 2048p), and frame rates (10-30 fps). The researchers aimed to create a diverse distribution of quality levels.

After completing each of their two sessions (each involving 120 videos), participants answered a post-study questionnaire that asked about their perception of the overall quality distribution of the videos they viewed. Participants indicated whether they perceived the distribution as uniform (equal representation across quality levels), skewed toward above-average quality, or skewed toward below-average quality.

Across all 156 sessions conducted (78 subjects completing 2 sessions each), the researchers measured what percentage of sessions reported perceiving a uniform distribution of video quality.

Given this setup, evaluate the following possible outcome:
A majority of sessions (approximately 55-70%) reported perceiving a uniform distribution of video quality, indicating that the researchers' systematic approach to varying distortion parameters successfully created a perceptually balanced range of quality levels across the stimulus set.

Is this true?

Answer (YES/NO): NO